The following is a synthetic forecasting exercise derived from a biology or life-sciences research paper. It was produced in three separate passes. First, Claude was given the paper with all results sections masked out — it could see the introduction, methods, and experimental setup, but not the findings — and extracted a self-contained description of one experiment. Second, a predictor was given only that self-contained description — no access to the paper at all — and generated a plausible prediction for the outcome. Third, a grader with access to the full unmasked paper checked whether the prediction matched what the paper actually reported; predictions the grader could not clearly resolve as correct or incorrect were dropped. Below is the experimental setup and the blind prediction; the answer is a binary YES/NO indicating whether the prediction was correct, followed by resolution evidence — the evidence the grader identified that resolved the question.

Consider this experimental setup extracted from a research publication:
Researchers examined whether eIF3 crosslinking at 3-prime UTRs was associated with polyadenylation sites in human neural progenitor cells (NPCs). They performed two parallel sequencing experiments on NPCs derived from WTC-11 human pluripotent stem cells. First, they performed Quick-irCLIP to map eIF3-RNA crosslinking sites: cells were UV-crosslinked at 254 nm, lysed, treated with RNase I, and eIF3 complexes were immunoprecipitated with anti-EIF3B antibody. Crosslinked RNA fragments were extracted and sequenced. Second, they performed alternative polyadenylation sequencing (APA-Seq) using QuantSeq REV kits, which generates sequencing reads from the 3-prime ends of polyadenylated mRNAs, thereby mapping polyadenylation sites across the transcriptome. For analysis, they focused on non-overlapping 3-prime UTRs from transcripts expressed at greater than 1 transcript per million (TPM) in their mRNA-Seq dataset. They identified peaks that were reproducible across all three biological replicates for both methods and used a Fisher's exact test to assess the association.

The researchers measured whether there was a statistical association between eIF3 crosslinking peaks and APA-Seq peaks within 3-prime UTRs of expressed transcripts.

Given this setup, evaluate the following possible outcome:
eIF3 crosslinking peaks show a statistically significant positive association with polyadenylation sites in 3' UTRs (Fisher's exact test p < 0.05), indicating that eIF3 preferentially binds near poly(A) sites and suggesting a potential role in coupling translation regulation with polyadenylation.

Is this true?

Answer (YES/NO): YES